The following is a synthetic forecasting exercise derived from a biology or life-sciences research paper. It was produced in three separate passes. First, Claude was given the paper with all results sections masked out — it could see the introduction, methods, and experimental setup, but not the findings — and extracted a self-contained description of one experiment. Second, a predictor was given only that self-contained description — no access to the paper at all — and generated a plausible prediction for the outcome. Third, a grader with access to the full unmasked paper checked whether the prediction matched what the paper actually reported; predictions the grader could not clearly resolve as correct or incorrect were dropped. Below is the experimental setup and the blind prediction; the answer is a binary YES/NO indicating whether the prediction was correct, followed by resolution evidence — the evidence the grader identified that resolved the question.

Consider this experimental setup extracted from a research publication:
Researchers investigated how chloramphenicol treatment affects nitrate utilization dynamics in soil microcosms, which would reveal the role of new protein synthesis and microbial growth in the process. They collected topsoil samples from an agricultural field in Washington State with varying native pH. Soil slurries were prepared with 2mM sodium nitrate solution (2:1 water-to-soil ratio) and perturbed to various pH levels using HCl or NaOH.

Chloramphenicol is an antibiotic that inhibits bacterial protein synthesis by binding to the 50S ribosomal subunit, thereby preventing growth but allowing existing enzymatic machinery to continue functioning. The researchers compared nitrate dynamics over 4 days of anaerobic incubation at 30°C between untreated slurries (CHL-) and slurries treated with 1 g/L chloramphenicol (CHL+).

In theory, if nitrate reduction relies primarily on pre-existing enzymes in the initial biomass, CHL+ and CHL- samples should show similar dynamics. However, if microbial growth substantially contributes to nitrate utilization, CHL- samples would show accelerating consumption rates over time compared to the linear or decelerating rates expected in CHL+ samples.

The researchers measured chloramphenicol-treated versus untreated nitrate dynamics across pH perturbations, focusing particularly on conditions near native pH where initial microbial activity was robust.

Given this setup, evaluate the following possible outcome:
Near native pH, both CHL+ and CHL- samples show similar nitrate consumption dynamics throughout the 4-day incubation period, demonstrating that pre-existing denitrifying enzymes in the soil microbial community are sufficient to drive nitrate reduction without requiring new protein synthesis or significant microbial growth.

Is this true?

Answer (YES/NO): NO